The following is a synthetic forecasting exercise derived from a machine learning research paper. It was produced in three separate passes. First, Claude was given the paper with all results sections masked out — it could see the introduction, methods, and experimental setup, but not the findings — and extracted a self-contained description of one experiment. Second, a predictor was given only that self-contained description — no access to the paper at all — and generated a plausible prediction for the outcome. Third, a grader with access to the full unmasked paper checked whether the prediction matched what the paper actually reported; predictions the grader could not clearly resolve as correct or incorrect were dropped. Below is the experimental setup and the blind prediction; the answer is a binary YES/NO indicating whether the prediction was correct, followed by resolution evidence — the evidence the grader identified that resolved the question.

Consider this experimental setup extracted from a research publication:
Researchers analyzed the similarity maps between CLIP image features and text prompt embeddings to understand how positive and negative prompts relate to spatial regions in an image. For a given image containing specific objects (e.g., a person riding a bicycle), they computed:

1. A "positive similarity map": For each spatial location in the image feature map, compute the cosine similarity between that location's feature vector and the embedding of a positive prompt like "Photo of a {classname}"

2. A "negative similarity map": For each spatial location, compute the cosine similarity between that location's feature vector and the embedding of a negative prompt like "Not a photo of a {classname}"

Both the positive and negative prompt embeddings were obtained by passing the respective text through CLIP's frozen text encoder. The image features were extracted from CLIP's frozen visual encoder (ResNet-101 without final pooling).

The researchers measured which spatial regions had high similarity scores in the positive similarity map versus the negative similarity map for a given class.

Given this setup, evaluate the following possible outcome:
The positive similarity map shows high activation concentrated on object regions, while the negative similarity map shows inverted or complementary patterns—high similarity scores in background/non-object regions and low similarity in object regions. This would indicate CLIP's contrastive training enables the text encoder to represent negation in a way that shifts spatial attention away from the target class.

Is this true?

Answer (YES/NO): NO